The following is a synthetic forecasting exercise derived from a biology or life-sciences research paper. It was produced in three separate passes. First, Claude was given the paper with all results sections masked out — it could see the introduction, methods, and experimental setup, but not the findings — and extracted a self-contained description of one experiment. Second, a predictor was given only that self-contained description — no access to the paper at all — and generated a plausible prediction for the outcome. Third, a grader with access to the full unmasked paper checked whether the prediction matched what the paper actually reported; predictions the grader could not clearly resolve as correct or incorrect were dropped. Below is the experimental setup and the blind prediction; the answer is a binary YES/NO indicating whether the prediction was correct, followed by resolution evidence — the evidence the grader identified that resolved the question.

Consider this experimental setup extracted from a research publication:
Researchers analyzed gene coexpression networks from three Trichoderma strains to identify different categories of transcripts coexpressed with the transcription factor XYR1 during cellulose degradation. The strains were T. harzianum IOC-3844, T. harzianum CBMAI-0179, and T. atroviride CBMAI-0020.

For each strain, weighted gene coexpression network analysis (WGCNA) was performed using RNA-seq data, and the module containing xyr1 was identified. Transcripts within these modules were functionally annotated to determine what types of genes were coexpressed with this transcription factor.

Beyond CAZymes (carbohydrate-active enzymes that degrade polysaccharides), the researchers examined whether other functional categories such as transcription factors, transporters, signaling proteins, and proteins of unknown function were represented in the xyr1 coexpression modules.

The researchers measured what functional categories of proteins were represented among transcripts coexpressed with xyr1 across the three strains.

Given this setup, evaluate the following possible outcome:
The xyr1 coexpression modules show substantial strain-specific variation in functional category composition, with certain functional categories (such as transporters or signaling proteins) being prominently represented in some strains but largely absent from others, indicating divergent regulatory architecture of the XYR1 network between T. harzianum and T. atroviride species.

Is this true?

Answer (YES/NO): YES